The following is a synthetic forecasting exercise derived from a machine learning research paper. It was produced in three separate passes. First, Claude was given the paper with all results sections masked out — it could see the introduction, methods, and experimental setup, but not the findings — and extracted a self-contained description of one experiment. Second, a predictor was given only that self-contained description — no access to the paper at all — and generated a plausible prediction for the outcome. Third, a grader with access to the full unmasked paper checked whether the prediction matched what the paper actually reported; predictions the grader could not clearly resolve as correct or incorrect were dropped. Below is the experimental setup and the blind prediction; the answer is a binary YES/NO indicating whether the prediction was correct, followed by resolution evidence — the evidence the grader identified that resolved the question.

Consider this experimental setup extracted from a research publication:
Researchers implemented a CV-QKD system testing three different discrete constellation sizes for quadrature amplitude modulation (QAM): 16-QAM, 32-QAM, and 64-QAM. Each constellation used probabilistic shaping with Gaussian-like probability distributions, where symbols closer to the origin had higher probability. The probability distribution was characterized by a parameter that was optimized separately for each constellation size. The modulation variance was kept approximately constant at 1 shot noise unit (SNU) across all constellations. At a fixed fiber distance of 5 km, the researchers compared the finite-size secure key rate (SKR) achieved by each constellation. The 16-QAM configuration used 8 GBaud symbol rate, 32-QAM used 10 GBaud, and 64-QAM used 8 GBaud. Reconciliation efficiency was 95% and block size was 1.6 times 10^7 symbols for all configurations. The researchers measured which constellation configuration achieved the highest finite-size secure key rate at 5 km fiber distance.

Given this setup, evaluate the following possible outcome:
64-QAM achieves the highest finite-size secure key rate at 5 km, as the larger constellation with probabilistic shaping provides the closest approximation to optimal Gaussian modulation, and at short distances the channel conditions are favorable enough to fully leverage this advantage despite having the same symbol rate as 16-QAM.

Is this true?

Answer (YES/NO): YES